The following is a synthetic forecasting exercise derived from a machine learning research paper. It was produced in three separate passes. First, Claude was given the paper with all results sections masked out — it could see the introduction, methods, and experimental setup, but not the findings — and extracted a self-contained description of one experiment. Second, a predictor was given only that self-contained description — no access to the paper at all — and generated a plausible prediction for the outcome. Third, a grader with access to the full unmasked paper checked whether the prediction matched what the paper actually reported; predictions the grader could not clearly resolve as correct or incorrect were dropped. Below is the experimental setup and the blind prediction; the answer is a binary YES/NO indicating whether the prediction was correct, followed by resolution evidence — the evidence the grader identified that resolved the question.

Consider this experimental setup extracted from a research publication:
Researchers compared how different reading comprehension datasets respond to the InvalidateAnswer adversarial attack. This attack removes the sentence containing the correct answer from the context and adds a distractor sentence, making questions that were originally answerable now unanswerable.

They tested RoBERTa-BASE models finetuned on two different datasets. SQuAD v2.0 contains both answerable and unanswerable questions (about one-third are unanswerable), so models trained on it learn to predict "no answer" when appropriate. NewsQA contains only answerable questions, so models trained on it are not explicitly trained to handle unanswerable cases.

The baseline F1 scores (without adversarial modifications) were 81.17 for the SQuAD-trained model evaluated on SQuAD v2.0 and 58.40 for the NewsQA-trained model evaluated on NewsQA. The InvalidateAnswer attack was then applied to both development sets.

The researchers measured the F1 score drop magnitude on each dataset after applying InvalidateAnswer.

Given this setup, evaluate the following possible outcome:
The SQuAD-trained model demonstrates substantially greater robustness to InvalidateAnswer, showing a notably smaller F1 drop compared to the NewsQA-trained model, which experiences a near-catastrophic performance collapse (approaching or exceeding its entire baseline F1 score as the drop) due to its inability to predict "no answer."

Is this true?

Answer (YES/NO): NO